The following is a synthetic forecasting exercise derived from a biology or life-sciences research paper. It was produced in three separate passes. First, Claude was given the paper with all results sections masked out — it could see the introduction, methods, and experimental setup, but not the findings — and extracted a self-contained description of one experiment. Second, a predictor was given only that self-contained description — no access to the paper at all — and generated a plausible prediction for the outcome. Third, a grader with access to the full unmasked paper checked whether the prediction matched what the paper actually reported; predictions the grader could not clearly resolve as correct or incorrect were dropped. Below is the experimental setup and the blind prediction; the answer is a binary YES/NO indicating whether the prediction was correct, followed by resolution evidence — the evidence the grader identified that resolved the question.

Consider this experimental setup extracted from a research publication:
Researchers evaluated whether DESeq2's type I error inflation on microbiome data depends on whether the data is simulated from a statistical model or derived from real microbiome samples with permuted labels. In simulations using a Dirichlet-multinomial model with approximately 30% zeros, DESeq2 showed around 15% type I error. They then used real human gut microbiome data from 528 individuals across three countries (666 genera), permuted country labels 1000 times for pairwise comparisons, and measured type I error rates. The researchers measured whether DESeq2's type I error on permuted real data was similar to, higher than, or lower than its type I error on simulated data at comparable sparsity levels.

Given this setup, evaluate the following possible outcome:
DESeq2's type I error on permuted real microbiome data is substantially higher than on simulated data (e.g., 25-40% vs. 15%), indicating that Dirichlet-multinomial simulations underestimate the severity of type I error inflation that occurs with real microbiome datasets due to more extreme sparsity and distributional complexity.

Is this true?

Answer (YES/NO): NO